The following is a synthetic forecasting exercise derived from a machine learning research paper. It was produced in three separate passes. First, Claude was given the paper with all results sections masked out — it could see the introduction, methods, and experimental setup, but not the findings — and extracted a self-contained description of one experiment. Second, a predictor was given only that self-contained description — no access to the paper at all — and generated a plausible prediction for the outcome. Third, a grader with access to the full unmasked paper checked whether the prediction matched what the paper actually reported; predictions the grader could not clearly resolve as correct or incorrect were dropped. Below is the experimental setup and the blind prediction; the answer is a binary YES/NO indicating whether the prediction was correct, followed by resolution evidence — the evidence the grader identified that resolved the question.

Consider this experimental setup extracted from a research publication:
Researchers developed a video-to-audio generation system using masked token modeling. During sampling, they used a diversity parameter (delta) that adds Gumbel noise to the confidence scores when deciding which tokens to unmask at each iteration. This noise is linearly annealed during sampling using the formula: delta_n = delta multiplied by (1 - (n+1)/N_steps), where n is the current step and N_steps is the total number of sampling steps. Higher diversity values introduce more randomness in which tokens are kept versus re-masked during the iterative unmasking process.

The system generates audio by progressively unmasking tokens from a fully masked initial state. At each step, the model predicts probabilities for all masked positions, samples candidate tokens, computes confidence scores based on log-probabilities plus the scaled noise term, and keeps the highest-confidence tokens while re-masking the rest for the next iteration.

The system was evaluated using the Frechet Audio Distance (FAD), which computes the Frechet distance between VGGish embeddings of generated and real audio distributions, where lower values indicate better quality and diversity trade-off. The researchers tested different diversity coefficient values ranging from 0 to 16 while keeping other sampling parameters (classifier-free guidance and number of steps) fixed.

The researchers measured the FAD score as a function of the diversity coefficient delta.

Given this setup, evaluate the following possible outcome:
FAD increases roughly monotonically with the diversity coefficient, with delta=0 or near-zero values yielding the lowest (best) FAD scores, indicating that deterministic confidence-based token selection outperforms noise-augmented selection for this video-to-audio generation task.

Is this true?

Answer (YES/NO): NO